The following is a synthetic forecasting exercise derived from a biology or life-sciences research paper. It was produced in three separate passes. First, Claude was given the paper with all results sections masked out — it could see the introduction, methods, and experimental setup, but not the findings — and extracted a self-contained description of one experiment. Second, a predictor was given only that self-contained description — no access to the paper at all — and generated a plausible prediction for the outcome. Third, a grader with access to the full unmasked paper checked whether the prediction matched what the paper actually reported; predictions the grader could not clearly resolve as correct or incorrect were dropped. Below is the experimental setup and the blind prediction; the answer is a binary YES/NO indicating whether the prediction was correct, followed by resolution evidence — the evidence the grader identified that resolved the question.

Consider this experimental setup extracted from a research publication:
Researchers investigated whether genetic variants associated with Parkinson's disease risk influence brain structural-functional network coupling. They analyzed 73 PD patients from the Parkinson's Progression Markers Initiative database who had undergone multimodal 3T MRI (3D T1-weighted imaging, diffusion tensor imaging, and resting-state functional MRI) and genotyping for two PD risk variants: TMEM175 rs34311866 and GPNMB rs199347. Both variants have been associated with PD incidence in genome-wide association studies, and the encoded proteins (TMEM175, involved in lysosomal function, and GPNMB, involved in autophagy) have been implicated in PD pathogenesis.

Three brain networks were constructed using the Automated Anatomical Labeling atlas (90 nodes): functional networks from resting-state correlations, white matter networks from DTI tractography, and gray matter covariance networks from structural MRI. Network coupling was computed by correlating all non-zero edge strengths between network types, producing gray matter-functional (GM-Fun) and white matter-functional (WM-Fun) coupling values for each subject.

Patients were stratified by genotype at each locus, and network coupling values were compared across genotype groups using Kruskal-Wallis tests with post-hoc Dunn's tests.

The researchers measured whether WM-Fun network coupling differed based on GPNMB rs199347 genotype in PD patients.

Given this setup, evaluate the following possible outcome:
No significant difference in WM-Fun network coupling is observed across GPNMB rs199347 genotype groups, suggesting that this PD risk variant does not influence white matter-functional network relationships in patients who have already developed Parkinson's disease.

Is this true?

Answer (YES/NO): YES